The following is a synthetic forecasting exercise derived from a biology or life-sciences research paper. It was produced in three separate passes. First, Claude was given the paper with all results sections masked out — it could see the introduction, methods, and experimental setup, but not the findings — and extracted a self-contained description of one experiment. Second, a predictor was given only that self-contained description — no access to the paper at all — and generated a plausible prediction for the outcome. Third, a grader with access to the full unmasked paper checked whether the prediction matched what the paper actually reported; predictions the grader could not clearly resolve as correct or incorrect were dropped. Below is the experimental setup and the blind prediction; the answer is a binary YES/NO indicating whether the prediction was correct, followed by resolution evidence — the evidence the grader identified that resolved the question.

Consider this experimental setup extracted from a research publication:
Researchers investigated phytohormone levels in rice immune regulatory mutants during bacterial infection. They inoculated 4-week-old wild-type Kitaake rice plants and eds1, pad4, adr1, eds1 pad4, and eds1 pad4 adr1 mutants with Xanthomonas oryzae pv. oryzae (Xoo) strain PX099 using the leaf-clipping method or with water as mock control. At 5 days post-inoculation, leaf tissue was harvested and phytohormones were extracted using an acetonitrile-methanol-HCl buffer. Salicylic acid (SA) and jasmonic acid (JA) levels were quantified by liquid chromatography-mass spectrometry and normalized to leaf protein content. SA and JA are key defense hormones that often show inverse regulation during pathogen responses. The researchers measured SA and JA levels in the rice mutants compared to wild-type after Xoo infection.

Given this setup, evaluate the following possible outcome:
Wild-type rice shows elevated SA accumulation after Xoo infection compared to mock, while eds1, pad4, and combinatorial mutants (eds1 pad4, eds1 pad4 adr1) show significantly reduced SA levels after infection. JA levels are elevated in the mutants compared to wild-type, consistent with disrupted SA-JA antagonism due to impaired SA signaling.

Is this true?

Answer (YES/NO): NO